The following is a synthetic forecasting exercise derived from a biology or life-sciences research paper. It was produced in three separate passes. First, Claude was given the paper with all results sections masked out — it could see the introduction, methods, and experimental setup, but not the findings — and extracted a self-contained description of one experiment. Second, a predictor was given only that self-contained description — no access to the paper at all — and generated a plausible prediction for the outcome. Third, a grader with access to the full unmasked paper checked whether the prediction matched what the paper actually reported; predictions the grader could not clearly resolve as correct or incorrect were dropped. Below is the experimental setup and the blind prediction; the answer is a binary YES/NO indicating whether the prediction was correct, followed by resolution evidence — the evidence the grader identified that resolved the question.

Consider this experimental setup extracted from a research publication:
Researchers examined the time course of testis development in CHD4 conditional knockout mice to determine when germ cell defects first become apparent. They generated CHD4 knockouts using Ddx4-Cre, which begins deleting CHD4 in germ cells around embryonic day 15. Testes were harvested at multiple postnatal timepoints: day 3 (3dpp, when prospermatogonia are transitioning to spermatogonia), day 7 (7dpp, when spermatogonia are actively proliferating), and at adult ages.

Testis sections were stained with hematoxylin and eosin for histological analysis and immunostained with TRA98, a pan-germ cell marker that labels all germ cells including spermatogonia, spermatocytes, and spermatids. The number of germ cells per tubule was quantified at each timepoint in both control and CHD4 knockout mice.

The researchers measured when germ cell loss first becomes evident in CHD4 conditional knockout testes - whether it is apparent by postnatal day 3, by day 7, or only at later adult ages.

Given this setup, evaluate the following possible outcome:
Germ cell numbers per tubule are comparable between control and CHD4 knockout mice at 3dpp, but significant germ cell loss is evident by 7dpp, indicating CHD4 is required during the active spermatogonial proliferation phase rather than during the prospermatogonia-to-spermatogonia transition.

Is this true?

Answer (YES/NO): NO